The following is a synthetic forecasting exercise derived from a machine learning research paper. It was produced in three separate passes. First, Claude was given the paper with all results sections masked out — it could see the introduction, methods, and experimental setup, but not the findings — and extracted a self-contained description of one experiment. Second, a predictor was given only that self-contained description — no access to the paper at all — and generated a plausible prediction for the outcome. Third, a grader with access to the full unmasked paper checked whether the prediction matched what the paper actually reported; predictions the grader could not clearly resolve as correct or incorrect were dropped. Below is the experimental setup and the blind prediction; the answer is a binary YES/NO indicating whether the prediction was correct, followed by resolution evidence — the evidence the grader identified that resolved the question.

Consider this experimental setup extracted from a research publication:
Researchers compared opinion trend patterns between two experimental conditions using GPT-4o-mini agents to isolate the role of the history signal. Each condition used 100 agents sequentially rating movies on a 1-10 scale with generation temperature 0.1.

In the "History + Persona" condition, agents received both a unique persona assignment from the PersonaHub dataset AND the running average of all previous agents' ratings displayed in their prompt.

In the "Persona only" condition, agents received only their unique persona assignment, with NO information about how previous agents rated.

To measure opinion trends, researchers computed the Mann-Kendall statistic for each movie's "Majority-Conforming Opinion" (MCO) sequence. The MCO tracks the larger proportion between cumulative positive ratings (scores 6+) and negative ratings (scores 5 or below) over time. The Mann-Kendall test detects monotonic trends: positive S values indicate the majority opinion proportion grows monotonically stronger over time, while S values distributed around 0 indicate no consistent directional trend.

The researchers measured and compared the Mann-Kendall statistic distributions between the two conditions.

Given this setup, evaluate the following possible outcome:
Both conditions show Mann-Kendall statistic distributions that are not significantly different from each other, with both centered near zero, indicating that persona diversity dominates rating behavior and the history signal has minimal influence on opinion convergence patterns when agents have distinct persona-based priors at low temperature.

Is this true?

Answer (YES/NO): NO